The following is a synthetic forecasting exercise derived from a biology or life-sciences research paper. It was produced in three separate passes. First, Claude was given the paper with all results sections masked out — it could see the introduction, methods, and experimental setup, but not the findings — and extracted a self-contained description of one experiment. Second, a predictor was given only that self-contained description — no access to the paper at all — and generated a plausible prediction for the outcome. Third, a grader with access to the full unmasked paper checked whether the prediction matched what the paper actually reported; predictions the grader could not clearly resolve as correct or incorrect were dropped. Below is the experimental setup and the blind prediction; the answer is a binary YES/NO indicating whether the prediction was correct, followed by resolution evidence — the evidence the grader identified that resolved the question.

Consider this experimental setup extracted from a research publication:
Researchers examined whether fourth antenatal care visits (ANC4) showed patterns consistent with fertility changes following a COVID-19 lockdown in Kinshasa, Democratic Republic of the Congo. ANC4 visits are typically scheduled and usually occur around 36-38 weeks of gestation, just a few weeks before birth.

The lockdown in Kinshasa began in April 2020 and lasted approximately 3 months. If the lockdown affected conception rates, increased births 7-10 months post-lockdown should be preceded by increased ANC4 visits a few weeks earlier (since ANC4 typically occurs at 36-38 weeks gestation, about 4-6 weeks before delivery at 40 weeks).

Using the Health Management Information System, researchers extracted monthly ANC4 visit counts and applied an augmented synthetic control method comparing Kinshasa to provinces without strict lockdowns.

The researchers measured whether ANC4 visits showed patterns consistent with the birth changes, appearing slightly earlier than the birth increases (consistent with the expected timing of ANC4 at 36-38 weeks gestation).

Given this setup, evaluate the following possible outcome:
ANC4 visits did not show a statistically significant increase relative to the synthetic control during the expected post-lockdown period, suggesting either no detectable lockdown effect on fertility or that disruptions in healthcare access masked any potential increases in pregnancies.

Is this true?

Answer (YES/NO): YES